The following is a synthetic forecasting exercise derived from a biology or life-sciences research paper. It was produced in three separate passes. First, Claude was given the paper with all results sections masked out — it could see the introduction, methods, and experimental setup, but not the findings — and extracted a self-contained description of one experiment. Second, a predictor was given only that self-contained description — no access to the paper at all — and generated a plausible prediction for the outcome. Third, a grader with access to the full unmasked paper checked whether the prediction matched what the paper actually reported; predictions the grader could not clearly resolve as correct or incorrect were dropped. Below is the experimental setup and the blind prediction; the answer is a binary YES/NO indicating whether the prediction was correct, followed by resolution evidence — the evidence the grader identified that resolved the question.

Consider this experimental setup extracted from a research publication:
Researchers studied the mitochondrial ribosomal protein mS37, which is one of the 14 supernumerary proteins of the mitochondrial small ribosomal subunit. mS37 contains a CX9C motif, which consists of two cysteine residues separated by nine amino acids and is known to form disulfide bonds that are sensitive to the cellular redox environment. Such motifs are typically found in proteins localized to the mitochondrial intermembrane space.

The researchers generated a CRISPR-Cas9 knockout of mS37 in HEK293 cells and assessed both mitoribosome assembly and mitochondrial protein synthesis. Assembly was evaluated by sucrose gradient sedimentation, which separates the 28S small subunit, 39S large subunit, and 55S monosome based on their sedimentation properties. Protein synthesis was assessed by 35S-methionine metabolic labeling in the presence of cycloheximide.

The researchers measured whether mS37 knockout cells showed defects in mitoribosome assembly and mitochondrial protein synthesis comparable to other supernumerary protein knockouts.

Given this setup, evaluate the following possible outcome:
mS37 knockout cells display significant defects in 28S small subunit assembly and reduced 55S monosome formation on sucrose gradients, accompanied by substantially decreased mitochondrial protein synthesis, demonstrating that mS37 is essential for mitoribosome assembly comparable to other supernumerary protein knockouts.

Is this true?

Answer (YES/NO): NO